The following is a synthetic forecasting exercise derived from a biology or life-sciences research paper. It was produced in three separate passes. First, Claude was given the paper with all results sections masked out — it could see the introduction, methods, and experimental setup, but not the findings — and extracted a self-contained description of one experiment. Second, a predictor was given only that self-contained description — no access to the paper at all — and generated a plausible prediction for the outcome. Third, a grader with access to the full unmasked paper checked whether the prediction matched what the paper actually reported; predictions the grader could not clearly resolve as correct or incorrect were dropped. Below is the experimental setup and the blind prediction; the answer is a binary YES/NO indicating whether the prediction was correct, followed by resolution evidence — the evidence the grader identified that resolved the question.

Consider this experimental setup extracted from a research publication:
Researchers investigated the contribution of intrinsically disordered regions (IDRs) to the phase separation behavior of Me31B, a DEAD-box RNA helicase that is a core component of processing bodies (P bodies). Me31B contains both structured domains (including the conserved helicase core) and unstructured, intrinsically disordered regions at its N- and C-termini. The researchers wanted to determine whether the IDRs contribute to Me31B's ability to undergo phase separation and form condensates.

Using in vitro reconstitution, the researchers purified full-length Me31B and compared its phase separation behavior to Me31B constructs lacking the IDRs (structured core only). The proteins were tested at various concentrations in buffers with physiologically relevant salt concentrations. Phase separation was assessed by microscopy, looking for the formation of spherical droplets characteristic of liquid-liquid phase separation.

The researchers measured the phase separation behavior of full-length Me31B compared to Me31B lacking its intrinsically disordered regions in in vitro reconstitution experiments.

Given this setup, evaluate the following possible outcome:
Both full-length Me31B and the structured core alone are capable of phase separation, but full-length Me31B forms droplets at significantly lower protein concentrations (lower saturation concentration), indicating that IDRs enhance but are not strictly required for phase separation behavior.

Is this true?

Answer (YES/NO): NO